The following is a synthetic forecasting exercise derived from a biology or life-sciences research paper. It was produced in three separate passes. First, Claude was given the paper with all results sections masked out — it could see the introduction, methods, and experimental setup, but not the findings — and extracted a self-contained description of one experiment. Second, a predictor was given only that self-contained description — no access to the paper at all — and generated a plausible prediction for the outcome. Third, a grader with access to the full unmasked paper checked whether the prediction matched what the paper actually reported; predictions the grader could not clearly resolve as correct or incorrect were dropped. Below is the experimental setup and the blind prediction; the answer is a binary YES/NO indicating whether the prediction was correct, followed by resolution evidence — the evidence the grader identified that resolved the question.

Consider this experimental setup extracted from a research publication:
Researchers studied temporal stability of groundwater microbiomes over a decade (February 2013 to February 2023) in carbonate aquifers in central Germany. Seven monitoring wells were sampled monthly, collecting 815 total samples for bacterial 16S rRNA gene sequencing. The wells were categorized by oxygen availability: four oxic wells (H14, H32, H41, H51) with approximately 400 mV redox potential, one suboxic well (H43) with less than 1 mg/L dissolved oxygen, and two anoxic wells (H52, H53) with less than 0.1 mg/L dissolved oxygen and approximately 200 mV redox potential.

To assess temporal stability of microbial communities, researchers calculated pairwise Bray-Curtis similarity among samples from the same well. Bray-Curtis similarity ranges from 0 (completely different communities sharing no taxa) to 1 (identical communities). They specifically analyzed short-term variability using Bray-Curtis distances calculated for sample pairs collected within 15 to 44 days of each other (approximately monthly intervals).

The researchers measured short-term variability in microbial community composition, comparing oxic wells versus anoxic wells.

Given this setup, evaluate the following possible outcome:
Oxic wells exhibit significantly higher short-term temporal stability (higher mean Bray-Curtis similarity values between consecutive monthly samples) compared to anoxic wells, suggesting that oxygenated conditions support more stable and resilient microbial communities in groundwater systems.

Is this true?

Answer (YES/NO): NO